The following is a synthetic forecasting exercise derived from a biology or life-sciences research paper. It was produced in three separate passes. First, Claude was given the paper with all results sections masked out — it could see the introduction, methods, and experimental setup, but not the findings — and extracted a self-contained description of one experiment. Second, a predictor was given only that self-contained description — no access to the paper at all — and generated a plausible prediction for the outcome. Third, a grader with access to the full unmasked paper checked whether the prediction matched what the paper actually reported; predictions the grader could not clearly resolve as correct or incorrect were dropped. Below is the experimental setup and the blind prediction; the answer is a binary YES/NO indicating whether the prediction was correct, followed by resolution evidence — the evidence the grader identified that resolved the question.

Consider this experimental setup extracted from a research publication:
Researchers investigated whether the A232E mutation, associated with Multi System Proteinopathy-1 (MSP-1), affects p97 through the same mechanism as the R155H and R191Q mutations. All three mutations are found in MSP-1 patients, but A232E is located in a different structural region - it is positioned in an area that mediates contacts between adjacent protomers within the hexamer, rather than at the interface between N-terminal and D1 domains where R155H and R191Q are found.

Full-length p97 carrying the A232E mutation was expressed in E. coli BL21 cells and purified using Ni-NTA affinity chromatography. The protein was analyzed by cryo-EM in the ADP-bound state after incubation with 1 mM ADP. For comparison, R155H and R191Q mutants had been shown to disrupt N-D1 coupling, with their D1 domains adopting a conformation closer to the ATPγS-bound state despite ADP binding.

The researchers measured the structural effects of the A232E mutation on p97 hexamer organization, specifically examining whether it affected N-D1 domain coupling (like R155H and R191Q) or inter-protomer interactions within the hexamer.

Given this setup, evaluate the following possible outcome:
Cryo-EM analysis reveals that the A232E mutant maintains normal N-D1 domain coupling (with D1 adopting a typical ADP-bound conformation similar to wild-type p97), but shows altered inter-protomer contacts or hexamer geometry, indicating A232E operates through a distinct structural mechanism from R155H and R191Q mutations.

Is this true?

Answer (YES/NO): NO